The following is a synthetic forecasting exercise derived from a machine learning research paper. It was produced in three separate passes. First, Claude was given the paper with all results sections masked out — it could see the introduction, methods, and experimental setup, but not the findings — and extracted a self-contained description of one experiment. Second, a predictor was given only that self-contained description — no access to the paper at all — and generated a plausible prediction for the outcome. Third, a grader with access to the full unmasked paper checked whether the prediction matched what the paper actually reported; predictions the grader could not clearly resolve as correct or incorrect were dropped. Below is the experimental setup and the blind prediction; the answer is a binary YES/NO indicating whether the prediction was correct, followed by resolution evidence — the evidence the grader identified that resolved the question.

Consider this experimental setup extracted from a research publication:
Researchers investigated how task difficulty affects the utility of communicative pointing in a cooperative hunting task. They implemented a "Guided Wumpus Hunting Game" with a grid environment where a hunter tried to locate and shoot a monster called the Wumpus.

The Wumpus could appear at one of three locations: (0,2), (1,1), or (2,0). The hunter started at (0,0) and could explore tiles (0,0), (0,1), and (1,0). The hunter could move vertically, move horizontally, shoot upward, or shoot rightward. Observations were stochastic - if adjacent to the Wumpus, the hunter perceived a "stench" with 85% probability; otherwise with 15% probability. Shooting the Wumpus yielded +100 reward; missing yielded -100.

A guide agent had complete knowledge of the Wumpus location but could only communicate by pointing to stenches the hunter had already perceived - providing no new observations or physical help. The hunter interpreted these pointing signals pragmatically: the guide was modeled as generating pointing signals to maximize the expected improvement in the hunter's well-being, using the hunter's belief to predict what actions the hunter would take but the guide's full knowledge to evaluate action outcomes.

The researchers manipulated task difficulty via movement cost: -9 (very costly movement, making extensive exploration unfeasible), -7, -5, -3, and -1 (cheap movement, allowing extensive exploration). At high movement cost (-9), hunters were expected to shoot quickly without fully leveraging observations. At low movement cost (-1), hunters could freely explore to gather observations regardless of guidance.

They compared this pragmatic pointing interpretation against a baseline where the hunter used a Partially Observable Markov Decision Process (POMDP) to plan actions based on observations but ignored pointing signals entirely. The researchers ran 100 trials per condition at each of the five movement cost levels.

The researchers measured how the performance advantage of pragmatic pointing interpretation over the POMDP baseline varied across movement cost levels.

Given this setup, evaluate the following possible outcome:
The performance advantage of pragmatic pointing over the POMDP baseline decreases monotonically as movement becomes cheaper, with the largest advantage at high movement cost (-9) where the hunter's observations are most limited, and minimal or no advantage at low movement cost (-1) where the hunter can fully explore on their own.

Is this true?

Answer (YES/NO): NO